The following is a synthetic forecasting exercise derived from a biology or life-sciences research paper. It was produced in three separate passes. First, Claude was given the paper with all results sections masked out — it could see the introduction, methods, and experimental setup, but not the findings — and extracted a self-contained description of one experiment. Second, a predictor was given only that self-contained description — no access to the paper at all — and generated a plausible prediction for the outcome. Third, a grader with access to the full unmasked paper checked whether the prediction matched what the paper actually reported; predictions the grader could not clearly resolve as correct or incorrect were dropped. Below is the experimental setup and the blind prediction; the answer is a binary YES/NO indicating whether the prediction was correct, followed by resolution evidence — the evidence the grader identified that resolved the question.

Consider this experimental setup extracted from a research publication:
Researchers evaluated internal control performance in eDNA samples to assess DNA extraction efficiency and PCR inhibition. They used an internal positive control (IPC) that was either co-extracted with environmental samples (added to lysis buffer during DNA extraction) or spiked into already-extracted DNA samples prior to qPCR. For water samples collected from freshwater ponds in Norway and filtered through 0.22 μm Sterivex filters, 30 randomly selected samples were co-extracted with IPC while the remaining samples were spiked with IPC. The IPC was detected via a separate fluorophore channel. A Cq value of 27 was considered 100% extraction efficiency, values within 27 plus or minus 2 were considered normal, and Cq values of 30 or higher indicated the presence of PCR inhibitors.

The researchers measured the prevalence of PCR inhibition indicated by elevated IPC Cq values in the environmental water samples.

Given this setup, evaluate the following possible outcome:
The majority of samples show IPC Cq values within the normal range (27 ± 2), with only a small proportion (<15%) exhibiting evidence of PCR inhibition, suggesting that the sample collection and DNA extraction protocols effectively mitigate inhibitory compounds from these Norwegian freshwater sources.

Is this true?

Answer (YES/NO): YES